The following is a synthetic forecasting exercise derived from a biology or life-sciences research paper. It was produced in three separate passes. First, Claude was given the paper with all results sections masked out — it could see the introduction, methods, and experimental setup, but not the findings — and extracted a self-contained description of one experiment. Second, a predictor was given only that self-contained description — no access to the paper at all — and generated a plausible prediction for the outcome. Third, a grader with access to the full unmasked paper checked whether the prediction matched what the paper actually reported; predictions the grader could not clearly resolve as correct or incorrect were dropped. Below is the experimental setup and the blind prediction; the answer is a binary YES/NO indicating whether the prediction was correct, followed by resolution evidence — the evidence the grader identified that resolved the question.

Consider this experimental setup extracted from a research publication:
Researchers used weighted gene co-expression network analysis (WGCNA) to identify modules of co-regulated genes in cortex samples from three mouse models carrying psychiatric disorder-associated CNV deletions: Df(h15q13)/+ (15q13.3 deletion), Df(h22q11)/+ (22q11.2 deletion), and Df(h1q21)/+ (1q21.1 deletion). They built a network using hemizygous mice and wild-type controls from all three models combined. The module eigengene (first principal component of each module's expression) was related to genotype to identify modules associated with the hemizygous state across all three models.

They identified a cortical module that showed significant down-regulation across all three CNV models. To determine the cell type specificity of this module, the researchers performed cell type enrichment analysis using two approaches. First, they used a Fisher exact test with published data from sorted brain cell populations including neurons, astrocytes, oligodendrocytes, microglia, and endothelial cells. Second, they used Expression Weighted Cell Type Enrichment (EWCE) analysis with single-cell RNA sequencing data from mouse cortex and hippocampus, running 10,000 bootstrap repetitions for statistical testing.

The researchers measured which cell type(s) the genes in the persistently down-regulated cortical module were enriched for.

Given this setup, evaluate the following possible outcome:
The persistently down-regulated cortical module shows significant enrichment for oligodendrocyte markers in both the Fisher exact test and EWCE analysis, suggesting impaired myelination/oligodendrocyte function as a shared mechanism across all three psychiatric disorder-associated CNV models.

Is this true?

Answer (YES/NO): NO